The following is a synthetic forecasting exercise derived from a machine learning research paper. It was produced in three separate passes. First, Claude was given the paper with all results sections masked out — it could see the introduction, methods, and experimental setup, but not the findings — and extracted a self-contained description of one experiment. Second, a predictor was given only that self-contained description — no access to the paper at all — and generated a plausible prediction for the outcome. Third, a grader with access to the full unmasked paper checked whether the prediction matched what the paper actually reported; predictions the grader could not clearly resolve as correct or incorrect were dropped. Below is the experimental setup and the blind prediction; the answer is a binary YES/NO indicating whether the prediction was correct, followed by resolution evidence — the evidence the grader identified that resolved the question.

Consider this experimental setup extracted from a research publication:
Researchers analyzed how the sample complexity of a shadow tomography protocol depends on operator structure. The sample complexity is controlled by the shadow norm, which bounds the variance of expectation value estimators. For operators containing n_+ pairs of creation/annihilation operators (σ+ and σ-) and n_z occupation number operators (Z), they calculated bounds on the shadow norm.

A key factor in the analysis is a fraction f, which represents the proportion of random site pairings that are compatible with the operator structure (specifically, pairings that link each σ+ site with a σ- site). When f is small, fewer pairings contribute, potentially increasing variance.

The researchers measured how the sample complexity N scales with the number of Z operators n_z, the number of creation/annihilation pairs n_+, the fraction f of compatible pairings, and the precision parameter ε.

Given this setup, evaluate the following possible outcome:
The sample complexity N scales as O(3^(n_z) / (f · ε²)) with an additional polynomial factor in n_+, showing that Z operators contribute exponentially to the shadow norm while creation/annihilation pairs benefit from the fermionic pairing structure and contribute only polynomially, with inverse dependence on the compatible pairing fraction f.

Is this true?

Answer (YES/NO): NO